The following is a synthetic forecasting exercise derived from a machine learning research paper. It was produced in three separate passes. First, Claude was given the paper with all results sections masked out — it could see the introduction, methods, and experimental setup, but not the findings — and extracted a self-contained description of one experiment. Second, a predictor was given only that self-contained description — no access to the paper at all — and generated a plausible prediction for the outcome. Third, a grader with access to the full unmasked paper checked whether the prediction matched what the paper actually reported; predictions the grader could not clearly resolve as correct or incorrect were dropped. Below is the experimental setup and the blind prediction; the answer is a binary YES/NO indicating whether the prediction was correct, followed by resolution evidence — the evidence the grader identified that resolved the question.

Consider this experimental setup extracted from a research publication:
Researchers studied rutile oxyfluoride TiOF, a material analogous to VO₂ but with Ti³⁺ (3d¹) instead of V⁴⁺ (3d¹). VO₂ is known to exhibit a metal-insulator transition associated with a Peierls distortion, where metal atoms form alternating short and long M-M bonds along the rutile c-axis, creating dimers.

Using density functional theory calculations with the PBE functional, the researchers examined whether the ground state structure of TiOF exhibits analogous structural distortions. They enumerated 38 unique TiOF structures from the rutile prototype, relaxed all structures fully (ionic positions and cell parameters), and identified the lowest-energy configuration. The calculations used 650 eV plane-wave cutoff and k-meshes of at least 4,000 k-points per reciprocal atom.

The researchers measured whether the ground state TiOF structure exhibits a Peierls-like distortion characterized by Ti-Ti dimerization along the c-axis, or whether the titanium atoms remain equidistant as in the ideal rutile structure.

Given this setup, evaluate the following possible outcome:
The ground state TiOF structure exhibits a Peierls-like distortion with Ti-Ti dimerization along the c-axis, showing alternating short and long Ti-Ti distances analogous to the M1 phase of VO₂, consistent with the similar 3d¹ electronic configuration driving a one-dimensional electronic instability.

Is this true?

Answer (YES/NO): YES